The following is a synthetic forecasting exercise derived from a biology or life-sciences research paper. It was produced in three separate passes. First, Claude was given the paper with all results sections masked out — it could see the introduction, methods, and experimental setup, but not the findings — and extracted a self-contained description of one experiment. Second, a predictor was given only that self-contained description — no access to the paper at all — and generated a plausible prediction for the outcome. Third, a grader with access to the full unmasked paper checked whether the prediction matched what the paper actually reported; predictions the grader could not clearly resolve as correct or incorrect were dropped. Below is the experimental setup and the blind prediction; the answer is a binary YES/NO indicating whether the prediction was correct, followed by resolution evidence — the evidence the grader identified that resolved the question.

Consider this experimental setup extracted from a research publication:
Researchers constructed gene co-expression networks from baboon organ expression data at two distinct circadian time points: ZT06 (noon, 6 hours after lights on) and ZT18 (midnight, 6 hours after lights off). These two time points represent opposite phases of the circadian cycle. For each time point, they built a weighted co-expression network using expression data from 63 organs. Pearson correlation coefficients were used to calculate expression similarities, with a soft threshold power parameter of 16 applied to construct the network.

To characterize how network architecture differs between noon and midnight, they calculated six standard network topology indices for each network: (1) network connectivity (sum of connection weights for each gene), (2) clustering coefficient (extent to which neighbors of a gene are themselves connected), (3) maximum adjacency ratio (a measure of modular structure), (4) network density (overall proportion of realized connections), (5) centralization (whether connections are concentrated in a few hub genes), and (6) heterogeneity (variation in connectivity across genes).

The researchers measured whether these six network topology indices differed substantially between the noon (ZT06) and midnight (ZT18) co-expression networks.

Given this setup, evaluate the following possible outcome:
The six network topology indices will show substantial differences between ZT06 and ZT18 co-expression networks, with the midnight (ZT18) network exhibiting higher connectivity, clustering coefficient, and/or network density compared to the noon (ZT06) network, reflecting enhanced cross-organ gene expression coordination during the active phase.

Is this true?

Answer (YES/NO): NO